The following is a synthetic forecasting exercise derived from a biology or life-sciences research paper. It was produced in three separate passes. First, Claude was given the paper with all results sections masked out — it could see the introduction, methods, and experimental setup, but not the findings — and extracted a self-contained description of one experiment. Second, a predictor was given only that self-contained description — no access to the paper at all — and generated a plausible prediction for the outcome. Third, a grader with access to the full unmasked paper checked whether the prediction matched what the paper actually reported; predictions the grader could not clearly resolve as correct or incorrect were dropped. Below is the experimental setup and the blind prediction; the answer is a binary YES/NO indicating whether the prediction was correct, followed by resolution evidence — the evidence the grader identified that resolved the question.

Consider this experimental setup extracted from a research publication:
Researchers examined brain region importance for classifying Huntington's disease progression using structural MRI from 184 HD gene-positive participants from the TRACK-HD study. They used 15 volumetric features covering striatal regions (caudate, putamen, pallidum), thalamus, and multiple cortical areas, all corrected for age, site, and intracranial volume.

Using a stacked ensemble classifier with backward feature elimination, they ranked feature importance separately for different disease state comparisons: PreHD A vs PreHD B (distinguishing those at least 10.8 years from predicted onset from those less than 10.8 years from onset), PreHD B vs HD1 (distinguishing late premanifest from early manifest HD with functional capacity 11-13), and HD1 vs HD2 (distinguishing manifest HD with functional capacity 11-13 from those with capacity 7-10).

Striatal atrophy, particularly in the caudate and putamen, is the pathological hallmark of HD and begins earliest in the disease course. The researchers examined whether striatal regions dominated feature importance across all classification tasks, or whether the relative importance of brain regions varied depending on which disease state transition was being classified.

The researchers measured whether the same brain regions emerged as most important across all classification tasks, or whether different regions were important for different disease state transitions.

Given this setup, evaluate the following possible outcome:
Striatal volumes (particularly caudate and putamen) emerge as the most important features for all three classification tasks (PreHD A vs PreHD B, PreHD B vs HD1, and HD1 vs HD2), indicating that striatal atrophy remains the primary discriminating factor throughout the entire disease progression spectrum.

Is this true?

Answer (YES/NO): NO